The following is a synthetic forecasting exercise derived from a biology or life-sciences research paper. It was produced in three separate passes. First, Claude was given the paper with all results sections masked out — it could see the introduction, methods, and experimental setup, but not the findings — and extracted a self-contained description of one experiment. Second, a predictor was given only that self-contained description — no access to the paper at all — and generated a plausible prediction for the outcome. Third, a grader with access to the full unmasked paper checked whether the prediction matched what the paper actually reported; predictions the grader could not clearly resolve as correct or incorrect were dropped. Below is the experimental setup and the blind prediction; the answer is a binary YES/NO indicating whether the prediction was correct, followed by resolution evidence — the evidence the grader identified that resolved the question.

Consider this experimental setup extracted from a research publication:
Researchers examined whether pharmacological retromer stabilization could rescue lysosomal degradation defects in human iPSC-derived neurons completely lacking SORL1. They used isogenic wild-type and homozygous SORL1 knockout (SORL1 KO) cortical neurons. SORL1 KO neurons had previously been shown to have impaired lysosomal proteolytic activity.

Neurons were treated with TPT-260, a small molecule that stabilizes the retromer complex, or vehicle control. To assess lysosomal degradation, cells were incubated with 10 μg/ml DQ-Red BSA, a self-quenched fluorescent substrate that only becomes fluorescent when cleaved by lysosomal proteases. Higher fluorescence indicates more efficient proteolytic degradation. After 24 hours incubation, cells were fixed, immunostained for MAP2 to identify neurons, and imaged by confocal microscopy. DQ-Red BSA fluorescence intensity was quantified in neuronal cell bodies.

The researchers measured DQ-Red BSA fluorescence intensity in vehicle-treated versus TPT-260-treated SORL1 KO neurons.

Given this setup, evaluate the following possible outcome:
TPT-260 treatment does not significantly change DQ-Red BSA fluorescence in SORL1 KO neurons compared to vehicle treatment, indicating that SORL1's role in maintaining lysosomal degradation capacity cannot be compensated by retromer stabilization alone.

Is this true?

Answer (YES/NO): NO